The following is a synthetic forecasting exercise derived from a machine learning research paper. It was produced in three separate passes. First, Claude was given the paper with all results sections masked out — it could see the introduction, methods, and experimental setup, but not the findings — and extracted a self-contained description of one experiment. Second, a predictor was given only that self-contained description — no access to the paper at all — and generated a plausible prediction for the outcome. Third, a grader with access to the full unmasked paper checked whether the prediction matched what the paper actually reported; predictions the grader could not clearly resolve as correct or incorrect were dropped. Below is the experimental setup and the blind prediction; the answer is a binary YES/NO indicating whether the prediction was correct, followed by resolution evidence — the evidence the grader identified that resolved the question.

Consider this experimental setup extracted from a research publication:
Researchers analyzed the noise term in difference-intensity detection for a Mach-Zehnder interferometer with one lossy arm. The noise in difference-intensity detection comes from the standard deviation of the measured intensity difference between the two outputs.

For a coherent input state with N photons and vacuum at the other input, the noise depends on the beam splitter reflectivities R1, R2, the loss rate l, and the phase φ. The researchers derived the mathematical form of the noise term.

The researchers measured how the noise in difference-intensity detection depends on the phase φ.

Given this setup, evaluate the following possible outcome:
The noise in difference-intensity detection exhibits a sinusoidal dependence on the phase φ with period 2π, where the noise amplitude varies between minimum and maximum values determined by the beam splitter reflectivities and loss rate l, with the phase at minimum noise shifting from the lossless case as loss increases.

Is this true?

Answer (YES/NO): NO